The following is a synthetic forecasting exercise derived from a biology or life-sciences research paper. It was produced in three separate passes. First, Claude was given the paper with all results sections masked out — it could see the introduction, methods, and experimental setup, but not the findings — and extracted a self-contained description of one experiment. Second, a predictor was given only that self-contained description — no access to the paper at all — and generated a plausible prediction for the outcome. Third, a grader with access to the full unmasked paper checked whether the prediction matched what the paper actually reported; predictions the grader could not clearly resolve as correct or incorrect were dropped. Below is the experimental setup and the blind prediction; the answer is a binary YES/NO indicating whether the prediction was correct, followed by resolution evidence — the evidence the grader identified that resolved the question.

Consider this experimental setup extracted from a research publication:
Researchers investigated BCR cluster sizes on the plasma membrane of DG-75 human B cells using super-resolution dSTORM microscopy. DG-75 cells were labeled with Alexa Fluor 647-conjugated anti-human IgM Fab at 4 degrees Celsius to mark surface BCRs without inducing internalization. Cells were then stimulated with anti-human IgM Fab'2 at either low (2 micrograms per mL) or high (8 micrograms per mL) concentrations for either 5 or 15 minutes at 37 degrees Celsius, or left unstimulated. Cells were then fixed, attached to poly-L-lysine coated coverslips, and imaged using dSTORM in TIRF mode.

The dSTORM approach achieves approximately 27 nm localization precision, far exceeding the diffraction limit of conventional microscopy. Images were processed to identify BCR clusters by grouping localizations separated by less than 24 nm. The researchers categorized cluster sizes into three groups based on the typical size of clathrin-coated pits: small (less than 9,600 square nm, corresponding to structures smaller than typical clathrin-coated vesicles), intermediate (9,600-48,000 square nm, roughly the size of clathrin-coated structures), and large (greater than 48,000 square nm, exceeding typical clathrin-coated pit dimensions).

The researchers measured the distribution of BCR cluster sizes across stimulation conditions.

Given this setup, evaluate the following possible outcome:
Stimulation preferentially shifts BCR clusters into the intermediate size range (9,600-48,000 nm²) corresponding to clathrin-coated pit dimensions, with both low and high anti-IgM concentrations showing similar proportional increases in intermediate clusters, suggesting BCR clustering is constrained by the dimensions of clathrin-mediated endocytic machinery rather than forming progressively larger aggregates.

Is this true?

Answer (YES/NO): NO